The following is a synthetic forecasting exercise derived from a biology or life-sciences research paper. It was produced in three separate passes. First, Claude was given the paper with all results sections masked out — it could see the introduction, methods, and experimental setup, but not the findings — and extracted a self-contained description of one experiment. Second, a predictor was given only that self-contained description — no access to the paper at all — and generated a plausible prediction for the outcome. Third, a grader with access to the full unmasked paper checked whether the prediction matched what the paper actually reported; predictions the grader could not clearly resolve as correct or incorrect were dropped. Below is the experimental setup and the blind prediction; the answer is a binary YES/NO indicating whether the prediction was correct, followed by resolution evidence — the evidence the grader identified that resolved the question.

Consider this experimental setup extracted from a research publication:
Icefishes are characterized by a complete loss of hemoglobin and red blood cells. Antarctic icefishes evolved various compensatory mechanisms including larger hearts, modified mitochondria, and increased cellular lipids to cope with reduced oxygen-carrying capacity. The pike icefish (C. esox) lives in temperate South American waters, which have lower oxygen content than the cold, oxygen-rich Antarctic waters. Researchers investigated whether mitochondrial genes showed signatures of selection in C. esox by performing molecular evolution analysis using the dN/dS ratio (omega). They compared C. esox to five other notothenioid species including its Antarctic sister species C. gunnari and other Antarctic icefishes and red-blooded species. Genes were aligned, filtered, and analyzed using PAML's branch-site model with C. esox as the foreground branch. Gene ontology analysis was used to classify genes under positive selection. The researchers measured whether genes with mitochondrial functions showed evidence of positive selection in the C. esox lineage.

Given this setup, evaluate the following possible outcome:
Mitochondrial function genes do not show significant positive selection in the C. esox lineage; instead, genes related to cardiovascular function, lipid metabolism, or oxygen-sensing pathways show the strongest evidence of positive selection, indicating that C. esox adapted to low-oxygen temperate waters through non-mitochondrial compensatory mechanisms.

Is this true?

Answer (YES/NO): NO